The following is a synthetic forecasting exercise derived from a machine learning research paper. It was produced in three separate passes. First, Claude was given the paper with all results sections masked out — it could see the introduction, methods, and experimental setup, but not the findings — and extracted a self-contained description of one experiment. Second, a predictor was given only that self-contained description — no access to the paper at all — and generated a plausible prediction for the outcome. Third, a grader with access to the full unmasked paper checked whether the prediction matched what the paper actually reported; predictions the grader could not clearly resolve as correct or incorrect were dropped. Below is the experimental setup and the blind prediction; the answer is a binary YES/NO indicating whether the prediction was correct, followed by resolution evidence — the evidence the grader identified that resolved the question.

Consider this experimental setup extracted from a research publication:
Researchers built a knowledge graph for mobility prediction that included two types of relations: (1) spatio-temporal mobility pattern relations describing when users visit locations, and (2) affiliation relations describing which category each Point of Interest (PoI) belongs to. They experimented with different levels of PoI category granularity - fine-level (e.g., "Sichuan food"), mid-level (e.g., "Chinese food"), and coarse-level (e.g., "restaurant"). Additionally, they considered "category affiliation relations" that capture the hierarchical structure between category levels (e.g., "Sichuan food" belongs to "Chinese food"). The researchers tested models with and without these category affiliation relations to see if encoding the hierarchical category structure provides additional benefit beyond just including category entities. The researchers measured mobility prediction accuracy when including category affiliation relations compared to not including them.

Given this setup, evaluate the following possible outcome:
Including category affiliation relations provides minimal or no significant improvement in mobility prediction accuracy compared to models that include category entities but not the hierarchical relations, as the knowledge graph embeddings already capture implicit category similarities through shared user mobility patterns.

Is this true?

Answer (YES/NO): YES